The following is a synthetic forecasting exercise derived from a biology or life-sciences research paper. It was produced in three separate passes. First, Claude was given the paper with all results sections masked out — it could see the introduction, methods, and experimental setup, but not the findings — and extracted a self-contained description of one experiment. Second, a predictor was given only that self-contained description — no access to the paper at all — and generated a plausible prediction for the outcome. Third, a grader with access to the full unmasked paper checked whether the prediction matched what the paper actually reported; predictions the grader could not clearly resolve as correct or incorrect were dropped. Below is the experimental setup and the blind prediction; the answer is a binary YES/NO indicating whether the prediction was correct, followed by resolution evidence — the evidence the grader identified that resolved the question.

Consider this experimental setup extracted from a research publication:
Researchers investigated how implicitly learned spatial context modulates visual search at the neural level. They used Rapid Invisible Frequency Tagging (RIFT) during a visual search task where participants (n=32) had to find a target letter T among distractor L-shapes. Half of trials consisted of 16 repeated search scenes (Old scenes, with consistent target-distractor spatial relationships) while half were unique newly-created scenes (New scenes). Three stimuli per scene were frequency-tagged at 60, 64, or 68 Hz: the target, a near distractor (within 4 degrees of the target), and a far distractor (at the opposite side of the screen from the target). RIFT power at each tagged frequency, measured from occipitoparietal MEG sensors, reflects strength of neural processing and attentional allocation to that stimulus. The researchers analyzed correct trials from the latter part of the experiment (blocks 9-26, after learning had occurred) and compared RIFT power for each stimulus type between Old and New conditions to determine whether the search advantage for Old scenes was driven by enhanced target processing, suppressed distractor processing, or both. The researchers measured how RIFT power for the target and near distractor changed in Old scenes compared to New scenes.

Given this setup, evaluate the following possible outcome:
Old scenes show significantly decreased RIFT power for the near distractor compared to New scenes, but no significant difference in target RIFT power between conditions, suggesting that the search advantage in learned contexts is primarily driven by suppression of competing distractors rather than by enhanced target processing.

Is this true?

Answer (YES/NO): NO